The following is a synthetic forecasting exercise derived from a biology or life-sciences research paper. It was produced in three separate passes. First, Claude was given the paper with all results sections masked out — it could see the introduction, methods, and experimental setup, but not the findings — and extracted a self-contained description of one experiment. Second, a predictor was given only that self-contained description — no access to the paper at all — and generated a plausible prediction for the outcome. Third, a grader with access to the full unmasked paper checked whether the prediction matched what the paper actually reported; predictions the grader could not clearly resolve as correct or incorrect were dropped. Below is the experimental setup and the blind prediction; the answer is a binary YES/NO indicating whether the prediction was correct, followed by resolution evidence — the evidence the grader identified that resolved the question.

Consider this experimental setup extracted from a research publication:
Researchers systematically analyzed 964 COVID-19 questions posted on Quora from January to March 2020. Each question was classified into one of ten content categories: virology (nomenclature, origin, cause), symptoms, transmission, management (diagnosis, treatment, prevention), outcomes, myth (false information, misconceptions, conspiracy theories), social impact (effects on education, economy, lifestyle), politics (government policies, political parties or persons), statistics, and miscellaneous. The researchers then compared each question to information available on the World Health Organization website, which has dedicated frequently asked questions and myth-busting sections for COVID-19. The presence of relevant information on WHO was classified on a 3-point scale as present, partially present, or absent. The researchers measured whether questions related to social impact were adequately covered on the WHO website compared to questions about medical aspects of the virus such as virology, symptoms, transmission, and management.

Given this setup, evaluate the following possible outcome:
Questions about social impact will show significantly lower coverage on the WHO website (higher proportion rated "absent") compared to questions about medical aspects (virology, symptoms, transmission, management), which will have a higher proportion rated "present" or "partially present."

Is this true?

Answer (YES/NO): YES